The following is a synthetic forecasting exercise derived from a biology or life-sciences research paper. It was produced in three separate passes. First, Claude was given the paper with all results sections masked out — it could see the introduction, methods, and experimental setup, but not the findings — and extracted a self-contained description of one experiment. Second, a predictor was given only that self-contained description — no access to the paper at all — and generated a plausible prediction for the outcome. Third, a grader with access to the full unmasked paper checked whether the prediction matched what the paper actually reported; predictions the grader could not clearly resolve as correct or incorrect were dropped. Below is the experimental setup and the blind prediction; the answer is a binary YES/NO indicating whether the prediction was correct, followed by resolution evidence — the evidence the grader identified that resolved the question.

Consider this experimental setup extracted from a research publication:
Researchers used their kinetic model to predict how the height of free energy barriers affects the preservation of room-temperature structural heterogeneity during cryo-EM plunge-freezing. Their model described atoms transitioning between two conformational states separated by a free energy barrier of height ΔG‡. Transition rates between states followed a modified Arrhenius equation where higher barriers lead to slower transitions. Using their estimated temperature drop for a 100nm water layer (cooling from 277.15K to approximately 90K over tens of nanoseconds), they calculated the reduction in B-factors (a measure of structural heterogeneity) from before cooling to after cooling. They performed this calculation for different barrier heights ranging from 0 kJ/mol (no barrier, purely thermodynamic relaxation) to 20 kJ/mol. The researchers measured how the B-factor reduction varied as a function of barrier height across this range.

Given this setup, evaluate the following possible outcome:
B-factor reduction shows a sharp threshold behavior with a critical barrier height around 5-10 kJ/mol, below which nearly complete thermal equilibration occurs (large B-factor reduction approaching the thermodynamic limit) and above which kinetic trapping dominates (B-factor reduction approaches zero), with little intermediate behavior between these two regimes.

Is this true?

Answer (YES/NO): YES